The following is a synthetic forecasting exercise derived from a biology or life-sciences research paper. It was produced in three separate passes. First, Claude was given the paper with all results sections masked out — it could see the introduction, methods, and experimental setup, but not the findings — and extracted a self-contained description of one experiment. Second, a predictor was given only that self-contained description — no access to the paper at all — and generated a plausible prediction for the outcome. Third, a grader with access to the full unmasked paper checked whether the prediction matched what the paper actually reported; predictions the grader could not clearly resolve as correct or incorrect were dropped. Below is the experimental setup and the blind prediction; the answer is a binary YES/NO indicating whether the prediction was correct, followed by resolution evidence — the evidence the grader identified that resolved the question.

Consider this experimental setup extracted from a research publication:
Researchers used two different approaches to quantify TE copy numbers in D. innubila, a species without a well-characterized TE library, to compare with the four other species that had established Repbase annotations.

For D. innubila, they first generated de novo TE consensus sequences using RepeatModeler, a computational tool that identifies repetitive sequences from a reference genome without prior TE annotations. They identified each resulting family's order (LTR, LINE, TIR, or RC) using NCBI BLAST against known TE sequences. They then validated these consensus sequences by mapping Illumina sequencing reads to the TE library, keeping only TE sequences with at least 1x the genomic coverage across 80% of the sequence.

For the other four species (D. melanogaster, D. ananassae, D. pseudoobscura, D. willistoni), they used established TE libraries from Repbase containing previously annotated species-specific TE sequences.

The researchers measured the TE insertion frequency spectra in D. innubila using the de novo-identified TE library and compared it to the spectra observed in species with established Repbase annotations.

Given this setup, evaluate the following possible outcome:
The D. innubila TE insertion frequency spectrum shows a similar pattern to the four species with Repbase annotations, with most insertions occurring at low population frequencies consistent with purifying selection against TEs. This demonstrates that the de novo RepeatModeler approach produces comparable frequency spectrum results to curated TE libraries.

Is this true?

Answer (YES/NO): YES